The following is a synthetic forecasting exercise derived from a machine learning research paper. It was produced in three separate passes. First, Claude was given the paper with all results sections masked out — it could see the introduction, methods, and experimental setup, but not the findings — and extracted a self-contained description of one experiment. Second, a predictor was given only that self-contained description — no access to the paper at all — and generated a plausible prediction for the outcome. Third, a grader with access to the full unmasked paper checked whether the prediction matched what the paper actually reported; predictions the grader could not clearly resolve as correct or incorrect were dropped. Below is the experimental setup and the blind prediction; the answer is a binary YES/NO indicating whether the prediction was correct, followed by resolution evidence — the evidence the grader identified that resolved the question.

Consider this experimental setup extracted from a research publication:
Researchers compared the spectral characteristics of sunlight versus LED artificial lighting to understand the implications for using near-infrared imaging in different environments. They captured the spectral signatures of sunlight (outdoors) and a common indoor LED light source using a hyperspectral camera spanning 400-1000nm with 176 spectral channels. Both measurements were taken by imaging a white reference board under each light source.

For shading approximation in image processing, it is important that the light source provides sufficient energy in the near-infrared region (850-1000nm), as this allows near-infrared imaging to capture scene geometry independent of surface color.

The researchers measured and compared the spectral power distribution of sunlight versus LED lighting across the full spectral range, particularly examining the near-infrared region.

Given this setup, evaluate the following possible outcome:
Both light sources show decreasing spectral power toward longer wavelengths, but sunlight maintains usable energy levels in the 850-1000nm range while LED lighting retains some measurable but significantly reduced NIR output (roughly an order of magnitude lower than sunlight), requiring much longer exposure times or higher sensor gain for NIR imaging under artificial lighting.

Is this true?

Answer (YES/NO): NO